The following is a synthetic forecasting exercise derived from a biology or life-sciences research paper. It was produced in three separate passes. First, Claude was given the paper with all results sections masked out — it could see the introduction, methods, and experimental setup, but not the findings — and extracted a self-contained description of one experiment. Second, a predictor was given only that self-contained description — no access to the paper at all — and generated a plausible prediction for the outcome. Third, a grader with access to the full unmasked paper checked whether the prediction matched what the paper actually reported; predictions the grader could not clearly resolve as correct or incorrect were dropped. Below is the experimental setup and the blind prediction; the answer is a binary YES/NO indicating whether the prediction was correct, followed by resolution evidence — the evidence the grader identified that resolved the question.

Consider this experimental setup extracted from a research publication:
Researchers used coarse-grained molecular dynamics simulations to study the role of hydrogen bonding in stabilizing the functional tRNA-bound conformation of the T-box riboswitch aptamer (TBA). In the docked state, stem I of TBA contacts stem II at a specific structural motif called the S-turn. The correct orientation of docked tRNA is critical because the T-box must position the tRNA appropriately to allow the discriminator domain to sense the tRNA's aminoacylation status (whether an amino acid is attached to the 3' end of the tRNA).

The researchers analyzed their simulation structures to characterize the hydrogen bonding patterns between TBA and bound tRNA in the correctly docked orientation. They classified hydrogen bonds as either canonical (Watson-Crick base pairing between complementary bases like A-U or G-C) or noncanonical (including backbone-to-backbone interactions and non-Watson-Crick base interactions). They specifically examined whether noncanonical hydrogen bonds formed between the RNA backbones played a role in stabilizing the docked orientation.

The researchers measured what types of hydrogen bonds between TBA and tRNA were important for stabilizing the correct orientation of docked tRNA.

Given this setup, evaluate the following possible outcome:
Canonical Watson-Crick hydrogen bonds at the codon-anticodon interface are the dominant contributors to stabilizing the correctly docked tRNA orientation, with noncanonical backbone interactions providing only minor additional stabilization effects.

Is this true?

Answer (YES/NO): NO